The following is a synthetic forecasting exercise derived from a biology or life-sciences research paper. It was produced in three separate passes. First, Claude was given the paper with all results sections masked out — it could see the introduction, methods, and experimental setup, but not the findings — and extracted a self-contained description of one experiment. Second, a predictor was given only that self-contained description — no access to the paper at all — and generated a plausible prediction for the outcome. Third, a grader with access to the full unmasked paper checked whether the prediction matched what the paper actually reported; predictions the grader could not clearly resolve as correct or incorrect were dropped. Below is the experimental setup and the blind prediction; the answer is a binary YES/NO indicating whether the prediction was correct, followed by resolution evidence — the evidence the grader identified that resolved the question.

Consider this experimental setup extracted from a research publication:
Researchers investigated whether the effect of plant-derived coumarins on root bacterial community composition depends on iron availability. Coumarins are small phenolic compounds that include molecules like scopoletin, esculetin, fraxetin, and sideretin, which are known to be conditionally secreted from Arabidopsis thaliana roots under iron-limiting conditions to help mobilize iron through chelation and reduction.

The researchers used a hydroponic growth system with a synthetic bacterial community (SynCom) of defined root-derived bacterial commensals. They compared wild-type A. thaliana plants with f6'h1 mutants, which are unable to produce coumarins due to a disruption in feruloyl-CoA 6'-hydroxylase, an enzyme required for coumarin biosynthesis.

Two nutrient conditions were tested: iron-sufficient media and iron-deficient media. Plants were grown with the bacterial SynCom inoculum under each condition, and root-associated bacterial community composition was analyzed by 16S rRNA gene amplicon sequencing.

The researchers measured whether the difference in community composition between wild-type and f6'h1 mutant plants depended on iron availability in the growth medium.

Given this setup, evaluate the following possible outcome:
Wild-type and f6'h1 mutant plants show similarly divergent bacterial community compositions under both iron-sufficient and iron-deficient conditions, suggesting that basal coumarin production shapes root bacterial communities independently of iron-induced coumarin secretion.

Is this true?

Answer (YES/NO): NO